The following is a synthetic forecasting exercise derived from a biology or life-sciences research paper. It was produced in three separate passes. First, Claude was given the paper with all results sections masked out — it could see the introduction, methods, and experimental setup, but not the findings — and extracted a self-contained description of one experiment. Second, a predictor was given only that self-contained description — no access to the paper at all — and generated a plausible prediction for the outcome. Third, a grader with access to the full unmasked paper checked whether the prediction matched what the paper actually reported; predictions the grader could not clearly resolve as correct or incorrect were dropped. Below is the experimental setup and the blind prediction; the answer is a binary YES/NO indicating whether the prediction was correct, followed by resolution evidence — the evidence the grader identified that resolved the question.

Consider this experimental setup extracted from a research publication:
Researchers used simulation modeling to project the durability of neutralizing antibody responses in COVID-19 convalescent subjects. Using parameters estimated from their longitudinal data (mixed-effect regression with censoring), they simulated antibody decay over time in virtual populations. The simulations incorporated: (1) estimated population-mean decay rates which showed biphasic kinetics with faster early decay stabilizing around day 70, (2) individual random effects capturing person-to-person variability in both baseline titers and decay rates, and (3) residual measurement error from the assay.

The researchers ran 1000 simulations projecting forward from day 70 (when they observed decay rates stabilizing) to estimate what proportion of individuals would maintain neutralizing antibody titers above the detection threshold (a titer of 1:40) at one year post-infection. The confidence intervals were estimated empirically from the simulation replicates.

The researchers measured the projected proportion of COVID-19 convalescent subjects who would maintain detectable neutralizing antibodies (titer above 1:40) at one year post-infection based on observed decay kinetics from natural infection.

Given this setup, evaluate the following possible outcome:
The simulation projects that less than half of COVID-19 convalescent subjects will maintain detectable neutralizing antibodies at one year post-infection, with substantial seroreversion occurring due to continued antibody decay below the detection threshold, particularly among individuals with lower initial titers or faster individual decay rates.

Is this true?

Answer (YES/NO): YES